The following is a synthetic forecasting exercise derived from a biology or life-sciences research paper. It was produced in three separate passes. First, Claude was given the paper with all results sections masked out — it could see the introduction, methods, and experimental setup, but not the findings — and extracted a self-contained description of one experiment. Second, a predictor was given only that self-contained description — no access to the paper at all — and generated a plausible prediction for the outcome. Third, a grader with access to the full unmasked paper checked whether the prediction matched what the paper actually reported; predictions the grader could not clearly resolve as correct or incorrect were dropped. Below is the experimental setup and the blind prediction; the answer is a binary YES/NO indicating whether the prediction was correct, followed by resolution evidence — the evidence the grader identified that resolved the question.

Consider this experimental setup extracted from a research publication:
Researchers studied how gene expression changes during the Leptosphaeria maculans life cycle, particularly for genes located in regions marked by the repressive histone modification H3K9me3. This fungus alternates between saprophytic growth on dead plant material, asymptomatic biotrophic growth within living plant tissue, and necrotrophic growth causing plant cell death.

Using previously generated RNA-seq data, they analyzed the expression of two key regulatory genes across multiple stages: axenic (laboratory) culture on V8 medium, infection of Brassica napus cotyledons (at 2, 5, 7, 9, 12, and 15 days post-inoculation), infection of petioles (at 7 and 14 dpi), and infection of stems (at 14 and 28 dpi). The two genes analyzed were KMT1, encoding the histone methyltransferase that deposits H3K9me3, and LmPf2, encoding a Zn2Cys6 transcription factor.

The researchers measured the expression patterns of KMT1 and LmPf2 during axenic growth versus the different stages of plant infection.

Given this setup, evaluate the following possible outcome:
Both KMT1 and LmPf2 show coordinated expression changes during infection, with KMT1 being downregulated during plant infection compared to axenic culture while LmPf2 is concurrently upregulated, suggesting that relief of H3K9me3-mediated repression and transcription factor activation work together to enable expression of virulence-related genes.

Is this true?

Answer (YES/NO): YES